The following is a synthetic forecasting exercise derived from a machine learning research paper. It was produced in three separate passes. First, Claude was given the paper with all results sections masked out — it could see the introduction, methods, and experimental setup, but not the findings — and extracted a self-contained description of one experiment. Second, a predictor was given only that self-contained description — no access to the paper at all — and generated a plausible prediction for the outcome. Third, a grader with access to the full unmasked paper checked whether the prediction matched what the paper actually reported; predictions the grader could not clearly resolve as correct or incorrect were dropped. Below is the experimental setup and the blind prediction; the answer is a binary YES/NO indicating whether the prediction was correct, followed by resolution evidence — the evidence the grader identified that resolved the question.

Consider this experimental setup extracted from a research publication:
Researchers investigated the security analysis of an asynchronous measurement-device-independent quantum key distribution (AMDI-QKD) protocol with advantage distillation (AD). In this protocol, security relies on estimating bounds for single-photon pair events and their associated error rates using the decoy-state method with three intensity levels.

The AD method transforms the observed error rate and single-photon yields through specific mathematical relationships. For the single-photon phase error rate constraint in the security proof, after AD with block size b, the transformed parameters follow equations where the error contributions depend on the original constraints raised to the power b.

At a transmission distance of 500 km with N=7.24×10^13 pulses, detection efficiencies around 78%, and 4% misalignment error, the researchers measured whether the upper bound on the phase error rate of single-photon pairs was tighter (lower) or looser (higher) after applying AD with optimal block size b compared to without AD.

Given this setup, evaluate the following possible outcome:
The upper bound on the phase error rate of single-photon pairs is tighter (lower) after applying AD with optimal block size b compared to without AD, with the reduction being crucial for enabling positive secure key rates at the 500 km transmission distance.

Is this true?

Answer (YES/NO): NO